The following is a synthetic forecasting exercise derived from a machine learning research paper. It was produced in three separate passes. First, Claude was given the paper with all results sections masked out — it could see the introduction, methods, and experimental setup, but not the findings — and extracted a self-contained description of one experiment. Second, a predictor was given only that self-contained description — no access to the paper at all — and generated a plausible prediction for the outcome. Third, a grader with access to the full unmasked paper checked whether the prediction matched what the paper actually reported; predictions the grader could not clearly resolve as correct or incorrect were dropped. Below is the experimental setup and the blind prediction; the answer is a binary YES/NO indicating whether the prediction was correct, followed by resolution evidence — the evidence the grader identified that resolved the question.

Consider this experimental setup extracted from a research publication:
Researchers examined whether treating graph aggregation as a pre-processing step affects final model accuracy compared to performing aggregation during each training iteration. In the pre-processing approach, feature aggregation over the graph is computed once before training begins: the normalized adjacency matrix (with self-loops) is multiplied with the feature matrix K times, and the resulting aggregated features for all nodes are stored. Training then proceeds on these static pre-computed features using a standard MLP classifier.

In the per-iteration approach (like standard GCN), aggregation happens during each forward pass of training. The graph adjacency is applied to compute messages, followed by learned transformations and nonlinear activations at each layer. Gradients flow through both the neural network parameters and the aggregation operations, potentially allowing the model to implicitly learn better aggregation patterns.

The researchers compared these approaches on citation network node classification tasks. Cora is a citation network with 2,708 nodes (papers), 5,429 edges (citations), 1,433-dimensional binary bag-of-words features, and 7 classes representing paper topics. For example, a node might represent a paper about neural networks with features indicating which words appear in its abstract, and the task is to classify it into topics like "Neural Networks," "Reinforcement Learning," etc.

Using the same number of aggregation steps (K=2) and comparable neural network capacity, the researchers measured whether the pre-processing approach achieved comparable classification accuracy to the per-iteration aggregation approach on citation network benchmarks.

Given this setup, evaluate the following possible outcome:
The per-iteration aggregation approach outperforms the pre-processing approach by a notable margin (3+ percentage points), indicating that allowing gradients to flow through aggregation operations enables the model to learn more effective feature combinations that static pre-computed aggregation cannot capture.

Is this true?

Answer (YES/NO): NO